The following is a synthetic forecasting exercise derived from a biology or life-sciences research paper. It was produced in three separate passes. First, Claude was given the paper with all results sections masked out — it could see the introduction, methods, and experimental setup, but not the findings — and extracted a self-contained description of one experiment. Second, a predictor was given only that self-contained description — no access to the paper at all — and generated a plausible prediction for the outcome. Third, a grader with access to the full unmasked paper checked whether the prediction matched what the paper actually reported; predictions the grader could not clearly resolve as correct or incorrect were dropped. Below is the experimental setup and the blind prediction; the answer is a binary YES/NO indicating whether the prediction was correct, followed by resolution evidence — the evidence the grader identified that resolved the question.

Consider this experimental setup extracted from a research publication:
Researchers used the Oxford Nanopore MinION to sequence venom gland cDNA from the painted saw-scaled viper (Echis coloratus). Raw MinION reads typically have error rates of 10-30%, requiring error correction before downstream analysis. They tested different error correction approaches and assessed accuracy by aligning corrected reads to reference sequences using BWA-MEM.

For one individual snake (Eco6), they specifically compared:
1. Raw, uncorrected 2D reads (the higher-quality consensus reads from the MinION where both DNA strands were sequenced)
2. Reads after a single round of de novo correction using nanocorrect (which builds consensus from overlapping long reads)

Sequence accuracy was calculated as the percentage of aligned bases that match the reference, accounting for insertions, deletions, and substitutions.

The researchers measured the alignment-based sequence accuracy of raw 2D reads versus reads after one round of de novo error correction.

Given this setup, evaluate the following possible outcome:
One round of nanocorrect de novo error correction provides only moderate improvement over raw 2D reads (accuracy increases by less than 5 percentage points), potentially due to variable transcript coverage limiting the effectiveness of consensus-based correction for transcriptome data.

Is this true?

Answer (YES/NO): NO